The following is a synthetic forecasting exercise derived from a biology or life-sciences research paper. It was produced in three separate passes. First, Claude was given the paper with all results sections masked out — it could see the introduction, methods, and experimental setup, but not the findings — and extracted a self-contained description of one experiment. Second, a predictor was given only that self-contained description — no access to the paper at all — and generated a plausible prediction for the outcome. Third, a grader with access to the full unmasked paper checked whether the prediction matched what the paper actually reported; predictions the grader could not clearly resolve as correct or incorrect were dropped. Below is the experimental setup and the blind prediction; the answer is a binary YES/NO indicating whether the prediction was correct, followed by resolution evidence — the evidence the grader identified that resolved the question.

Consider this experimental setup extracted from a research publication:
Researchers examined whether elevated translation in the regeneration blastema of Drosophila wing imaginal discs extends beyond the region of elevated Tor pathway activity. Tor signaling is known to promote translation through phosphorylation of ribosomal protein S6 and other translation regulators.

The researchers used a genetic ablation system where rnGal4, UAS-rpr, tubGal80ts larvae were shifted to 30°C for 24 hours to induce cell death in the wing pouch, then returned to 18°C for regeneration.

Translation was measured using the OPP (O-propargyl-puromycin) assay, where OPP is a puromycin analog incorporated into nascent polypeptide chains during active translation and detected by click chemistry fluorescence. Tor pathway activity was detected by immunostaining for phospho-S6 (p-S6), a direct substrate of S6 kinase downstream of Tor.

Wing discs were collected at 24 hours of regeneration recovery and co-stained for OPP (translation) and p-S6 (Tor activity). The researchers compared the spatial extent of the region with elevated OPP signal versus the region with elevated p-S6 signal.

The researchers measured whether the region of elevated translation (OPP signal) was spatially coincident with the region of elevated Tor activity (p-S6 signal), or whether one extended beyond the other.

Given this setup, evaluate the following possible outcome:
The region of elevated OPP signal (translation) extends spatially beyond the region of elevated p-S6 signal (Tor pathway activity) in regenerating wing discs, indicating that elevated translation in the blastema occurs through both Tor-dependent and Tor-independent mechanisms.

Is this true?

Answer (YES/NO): NO